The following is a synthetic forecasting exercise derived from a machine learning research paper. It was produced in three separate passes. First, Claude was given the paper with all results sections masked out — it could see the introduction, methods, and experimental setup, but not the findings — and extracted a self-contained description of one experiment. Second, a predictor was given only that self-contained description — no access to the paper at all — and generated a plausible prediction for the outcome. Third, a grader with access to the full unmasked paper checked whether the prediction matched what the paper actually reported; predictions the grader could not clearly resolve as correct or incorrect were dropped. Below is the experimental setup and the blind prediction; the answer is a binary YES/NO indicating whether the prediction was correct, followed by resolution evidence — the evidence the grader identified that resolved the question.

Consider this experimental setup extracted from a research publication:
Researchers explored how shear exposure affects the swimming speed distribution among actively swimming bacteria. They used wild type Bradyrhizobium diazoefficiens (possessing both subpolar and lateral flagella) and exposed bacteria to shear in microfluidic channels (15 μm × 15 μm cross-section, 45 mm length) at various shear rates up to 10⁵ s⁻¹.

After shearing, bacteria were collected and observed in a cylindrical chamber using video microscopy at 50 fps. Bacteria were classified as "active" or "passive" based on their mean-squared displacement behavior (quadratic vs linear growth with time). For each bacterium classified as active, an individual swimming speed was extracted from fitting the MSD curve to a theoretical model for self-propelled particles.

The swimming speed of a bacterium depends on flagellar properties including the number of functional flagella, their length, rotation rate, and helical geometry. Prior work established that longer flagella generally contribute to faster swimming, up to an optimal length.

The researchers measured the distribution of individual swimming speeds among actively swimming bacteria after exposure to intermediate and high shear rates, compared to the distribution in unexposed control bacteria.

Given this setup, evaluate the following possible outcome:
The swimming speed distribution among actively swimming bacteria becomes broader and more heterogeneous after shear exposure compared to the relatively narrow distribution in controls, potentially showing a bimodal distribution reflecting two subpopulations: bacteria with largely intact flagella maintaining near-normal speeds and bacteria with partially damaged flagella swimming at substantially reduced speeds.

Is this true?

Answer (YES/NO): NO